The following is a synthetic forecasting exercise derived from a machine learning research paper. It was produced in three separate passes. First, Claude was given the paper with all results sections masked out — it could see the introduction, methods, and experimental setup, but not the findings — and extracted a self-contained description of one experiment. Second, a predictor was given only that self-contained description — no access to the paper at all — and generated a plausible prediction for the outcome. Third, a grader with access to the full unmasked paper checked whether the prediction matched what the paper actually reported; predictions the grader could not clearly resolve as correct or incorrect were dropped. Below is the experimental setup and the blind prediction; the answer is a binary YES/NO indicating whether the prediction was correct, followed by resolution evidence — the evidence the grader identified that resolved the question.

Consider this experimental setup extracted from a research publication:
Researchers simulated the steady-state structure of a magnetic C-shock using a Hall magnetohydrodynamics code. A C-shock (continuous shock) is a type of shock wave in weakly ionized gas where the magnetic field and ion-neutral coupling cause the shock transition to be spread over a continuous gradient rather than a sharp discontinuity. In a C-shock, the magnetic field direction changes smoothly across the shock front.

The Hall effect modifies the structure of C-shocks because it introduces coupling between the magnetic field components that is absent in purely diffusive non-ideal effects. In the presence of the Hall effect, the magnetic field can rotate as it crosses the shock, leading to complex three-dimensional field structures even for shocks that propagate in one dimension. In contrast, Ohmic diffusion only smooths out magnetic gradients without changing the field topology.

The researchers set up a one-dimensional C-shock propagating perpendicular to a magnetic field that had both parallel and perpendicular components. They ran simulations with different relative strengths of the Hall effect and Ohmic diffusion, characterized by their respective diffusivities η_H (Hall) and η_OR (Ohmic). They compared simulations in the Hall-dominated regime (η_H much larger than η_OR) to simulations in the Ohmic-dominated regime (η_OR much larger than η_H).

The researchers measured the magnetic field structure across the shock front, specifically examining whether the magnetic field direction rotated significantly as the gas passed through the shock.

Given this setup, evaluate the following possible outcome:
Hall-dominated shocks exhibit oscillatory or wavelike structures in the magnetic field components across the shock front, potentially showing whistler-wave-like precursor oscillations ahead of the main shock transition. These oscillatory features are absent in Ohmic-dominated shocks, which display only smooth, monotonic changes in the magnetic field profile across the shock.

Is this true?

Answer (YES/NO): YES